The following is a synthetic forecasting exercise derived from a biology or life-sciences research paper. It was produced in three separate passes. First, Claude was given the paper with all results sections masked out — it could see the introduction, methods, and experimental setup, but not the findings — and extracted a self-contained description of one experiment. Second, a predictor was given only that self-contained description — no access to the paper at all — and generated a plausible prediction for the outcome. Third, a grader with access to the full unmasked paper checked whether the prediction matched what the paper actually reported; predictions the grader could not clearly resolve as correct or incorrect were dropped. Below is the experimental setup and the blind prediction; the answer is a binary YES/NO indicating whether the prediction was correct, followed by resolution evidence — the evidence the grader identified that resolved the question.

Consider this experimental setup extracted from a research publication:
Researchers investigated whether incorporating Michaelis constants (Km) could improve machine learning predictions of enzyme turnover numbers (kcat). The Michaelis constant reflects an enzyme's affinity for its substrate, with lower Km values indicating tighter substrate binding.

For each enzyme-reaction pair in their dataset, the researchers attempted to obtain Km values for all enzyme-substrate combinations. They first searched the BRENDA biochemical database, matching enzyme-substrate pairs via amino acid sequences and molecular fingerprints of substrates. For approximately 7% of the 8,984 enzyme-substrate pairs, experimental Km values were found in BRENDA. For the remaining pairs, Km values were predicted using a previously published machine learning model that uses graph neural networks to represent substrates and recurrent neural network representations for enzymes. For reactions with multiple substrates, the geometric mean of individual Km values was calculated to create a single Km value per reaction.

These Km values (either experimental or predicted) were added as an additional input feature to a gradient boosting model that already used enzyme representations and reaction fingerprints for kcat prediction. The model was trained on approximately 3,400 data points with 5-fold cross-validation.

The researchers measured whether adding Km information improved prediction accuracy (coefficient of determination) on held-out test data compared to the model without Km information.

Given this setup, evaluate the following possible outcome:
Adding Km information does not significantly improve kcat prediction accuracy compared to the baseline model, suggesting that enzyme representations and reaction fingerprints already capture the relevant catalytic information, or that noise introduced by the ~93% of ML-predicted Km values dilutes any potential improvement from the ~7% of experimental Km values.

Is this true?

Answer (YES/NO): YES